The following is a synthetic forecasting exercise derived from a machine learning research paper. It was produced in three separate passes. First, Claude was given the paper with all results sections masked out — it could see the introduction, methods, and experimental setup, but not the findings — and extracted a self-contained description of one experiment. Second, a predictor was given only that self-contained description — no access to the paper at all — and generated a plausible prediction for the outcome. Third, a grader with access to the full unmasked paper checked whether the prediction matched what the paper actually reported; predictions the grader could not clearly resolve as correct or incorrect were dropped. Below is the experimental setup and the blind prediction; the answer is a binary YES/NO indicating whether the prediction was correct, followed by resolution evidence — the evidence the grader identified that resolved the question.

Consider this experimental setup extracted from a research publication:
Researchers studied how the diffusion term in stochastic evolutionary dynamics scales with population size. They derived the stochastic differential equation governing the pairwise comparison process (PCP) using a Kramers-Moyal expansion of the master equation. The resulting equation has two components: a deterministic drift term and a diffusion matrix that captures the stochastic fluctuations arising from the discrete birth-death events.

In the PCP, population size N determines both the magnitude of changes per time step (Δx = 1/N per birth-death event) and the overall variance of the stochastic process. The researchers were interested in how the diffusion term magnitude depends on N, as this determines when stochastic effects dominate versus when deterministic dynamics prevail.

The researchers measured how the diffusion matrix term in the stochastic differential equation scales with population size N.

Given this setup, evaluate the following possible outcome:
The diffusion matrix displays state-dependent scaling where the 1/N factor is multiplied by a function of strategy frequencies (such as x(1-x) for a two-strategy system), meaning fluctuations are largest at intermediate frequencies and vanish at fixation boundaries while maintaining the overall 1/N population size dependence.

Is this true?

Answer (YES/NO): NO